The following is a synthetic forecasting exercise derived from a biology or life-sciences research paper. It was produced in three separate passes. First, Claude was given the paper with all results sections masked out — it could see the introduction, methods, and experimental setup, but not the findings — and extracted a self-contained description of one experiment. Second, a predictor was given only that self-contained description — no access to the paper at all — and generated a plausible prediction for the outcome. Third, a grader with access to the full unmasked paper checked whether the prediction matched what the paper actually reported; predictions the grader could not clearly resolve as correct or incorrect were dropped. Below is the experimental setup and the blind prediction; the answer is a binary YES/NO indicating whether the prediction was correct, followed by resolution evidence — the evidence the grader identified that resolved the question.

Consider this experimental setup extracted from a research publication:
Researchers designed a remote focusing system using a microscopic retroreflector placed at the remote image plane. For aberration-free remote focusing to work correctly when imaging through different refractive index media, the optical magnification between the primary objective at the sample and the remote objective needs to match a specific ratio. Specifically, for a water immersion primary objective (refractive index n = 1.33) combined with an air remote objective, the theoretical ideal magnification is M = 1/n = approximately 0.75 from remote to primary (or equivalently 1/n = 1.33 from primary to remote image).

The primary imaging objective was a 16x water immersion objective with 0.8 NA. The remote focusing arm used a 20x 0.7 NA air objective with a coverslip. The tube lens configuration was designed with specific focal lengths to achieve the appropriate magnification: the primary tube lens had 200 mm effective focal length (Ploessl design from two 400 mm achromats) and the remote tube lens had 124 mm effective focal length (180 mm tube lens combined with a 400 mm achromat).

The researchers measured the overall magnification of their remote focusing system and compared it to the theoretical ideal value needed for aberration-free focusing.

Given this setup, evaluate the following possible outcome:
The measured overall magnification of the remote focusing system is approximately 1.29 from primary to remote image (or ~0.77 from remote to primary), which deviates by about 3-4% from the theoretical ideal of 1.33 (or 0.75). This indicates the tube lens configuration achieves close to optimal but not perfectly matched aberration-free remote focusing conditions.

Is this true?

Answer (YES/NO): YES